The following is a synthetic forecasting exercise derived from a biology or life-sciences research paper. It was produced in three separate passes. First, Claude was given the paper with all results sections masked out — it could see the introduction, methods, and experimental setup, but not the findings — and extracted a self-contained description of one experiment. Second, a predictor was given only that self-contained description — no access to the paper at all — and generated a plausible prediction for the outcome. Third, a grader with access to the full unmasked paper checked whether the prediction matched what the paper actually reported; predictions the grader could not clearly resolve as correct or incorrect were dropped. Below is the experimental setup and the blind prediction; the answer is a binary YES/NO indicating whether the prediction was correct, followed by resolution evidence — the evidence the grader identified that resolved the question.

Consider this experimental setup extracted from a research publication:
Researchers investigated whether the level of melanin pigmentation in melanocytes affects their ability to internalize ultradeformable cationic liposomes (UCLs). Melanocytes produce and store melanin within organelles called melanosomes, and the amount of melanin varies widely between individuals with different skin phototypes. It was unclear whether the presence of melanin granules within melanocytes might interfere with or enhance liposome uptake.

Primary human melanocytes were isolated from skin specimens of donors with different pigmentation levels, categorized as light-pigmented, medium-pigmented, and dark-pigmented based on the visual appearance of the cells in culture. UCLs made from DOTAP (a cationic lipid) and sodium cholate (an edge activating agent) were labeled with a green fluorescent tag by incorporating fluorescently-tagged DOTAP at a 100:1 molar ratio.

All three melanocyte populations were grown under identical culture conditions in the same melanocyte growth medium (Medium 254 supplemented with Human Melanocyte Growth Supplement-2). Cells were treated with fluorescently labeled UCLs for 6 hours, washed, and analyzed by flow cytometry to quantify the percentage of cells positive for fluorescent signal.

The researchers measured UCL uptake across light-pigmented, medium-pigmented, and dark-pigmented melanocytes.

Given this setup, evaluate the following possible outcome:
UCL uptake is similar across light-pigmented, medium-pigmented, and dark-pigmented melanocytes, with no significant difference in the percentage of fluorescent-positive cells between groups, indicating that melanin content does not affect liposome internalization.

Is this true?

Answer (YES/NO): YES